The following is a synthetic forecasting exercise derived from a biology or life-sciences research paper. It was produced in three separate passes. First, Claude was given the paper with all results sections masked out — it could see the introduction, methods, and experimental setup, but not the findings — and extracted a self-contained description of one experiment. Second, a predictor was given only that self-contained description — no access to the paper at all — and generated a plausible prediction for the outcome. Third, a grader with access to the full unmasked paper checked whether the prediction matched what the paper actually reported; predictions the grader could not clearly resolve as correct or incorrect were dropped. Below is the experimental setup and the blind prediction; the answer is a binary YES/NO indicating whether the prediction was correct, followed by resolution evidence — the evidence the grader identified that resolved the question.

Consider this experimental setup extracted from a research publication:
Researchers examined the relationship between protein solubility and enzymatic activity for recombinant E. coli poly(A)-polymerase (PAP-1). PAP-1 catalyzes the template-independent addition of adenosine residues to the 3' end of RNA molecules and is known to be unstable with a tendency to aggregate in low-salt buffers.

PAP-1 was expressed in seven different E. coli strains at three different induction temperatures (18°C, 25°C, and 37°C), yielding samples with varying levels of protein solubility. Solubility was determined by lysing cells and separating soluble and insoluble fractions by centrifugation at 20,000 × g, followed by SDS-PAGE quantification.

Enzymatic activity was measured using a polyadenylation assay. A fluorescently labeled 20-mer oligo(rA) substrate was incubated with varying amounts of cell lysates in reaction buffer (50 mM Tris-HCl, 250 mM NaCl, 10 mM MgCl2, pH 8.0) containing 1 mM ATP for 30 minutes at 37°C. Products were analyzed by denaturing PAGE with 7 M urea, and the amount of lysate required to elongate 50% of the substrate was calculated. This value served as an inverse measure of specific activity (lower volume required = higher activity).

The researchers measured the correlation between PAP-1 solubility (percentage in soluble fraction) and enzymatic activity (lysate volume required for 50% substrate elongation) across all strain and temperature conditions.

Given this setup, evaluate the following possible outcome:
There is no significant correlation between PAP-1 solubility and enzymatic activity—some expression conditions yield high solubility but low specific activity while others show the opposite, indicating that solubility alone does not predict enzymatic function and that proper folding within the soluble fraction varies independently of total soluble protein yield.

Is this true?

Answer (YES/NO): NO